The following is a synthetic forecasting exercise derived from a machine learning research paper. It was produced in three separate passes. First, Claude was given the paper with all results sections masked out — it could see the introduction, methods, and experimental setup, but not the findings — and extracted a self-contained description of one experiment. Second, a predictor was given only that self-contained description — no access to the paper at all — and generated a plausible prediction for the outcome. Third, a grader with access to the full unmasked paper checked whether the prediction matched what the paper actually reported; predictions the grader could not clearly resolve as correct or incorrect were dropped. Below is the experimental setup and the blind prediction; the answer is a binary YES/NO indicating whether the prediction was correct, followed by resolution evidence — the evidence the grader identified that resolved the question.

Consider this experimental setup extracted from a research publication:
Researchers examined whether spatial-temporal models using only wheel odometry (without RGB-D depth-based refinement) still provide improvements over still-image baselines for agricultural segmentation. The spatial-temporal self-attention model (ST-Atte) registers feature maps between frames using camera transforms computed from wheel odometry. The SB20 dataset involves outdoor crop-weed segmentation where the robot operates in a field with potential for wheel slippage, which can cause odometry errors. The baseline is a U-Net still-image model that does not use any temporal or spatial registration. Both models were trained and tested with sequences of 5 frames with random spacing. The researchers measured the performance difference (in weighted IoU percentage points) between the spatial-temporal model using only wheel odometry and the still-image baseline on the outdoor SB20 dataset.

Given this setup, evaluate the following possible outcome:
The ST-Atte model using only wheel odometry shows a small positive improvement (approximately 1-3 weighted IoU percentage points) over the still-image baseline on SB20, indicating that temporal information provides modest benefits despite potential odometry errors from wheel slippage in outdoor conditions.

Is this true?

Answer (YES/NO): YES